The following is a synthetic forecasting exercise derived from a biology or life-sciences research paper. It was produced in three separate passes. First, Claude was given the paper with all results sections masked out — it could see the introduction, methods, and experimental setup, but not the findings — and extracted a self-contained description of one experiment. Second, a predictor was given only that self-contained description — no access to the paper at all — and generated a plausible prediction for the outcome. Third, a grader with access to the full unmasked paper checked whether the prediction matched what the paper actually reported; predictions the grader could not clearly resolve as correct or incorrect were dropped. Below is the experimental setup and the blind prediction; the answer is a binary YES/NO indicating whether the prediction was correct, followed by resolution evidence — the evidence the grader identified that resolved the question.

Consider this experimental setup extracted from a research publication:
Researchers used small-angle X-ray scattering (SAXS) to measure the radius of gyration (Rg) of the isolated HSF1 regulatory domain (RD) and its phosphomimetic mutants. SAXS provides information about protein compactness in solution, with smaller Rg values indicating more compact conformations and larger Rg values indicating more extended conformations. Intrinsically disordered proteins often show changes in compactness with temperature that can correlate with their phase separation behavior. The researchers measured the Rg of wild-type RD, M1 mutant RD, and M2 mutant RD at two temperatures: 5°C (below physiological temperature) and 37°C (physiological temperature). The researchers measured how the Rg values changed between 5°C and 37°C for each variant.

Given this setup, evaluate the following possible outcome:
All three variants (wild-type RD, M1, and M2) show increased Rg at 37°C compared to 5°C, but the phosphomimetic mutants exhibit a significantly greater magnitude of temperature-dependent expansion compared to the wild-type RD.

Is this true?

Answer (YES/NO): NO